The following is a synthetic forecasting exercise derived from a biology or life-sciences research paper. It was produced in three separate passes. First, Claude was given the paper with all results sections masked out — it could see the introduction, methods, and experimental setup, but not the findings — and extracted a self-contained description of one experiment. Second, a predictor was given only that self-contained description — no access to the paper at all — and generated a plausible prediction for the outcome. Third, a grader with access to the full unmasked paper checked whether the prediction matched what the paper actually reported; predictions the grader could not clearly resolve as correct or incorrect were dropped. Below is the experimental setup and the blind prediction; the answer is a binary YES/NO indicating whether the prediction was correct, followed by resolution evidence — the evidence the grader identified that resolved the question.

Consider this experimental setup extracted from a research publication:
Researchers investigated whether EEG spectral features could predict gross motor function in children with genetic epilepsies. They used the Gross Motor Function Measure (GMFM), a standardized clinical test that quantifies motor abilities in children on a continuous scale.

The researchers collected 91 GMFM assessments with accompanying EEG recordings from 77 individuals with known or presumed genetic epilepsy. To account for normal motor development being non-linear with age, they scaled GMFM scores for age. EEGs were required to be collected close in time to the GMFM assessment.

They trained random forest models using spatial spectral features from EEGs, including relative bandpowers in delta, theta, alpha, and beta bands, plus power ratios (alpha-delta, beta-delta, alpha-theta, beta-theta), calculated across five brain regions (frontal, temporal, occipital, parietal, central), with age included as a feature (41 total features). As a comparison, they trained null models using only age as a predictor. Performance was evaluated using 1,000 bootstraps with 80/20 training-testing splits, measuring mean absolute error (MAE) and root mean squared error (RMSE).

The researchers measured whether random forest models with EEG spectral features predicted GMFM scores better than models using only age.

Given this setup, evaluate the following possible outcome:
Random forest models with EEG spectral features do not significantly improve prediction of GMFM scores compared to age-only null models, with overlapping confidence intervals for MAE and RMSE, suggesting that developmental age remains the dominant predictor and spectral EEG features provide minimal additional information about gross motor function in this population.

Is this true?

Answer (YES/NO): NO